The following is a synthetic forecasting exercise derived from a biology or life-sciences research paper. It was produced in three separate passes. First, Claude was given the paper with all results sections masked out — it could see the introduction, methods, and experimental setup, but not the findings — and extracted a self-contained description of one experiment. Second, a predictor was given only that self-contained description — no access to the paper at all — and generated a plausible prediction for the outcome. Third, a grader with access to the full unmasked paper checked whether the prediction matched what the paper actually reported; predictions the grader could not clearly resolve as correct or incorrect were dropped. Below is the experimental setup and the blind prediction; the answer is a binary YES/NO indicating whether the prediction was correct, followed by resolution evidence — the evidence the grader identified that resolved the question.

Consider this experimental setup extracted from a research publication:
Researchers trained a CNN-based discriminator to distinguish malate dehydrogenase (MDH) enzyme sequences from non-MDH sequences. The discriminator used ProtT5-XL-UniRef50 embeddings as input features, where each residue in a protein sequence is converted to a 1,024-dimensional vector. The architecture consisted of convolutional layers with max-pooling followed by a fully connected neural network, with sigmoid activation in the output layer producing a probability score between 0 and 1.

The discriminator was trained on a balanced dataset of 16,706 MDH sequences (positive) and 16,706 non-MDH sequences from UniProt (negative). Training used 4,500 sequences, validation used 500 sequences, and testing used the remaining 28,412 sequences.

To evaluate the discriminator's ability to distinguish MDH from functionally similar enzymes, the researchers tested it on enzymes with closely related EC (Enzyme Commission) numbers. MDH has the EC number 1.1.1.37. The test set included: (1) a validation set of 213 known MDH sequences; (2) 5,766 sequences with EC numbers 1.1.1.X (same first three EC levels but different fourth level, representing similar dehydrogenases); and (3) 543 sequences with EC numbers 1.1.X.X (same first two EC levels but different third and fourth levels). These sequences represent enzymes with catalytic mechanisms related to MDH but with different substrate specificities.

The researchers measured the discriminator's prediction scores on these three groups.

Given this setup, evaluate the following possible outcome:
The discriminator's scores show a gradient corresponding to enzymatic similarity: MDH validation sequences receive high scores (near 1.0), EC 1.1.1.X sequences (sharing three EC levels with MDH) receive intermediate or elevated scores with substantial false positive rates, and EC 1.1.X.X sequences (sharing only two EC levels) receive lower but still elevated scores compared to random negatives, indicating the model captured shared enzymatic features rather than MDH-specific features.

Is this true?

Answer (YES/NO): NO